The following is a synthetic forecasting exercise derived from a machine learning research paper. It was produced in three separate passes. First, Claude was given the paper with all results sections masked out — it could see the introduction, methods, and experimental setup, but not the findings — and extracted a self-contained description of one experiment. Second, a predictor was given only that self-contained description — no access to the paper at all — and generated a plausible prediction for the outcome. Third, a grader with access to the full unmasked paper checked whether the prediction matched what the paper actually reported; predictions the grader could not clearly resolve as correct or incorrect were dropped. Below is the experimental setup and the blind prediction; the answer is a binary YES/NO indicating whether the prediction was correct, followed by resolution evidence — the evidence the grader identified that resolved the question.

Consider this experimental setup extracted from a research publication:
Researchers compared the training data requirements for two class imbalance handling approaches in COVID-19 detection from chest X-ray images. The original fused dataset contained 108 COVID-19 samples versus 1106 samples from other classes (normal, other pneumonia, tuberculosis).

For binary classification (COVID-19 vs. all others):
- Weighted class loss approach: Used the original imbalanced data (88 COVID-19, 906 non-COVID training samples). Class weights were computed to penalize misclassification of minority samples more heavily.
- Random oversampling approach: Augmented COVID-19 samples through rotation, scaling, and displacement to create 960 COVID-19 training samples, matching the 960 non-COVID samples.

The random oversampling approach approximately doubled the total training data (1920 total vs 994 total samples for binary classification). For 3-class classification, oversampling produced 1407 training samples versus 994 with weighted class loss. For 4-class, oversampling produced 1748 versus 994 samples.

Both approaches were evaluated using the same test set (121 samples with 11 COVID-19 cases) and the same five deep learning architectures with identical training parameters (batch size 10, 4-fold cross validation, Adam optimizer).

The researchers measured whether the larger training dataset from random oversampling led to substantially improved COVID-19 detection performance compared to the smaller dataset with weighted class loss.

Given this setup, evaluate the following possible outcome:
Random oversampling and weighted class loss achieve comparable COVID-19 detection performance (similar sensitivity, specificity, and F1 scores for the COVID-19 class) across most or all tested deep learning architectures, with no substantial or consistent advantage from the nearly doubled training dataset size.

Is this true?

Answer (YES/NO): NO